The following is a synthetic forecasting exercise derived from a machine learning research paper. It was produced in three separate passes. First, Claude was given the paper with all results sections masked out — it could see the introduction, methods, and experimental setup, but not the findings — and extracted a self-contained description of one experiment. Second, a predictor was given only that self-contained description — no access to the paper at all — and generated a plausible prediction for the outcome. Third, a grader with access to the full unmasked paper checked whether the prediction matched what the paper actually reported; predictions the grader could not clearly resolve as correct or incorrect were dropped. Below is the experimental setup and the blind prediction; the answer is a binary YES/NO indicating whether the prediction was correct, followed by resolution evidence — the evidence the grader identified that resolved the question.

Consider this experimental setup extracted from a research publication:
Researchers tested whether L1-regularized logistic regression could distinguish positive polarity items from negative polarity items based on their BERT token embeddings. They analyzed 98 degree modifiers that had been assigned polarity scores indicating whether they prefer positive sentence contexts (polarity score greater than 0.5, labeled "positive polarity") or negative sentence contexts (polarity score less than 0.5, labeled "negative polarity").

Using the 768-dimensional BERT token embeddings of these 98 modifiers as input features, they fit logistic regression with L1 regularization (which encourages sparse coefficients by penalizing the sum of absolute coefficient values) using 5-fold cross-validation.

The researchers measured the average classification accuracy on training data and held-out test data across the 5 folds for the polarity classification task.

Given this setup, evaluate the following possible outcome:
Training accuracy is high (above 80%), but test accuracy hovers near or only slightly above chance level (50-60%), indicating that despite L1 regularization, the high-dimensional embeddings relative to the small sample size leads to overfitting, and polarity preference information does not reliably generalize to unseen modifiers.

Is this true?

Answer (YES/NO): NO